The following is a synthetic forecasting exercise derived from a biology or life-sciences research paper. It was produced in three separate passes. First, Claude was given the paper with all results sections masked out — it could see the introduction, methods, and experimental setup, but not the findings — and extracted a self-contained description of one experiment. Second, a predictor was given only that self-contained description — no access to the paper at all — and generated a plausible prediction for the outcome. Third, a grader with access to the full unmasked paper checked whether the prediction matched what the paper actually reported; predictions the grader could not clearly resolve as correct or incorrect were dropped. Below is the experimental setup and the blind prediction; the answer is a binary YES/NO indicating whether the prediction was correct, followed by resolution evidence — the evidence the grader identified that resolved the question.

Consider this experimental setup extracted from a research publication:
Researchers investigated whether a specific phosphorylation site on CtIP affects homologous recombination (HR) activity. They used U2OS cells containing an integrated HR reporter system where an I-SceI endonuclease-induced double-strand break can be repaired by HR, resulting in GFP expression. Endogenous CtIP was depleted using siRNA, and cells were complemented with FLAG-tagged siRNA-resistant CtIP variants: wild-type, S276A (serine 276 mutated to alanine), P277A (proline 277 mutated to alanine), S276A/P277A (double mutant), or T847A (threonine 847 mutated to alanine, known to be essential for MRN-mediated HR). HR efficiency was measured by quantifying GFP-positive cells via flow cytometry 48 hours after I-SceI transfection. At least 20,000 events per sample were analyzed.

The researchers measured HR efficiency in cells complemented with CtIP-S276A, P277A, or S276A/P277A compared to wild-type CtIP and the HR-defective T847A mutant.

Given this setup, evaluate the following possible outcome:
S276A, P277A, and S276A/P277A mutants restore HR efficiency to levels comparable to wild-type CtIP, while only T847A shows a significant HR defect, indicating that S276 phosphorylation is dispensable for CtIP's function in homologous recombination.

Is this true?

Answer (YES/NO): YES